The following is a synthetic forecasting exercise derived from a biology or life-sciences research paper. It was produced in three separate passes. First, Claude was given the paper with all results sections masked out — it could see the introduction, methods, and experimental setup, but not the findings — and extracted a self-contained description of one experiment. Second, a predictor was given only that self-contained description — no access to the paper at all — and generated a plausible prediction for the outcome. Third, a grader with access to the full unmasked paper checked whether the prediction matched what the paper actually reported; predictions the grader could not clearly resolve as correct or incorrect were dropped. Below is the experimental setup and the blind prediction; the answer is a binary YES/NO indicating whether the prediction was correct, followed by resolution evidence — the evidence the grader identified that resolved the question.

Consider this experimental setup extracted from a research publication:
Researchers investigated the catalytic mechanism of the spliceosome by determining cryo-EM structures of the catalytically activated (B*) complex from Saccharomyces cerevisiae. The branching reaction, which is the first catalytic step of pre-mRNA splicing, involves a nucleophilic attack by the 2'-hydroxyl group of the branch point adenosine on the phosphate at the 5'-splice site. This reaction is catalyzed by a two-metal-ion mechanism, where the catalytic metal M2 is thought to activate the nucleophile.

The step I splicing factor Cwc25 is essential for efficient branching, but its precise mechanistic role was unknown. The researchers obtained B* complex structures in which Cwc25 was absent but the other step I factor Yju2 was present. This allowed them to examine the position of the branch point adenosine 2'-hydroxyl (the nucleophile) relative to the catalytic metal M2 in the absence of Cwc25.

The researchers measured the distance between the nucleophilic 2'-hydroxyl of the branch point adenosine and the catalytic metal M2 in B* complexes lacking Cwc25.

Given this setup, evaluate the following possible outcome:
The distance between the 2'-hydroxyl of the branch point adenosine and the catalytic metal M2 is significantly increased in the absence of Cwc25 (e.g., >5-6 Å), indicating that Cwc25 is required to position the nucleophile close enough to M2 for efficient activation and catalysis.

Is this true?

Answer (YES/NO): NO